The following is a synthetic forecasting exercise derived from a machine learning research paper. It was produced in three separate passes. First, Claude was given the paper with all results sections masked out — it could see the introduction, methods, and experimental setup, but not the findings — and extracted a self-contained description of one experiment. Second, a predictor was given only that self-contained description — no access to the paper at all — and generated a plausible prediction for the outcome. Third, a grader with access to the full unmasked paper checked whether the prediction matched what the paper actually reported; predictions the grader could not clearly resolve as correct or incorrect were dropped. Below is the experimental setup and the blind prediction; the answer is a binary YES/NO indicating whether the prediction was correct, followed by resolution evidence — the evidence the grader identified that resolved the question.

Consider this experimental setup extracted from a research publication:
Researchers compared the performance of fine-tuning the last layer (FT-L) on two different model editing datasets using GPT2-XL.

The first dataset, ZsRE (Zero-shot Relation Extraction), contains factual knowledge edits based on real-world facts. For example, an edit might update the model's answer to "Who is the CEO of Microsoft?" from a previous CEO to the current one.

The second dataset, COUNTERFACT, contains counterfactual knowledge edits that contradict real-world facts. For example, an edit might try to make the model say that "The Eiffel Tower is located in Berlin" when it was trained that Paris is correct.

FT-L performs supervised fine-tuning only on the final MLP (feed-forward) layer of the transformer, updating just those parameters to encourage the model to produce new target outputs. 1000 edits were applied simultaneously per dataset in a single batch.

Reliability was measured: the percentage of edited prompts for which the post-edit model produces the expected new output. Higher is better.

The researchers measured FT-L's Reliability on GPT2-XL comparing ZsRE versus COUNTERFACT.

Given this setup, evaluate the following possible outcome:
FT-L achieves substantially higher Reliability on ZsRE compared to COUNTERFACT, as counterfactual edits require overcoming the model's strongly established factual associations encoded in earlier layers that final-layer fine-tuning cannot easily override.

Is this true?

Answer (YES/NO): YES